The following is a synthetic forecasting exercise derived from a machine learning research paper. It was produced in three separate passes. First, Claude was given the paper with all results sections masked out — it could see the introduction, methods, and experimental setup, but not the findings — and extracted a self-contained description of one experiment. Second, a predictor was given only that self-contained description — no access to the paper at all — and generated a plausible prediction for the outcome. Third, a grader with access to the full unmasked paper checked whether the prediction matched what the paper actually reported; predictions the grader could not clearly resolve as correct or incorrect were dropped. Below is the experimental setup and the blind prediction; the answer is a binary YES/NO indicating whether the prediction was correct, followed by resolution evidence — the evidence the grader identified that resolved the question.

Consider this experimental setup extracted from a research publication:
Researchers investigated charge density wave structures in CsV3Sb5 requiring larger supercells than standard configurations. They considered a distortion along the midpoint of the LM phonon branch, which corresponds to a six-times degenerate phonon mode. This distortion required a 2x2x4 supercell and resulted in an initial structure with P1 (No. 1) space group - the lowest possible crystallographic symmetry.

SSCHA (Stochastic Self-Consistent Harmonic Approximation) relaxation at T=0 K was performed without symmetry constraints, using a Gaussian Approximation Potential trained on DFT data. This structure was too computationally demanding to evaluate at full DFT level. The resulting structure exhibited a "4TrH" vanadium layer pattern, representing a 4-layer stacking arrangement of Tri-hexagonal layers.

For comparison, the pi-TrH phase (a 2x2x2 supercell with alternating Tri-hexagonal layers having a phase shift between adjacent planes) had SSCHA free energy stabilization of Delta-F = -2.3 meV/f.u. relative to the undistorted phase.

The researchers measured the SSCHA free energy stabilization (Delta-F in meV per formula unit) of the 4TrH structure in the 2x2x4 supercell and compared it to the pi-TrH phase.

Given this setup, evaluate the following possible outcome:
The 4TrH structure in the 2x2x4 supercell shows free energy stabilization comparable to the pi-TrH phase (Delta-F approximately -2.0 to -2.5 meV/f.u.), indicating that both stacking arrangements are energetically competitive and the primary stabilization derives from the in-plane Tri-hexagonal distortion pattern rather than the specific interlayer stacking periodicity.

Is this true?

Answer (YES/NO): YES